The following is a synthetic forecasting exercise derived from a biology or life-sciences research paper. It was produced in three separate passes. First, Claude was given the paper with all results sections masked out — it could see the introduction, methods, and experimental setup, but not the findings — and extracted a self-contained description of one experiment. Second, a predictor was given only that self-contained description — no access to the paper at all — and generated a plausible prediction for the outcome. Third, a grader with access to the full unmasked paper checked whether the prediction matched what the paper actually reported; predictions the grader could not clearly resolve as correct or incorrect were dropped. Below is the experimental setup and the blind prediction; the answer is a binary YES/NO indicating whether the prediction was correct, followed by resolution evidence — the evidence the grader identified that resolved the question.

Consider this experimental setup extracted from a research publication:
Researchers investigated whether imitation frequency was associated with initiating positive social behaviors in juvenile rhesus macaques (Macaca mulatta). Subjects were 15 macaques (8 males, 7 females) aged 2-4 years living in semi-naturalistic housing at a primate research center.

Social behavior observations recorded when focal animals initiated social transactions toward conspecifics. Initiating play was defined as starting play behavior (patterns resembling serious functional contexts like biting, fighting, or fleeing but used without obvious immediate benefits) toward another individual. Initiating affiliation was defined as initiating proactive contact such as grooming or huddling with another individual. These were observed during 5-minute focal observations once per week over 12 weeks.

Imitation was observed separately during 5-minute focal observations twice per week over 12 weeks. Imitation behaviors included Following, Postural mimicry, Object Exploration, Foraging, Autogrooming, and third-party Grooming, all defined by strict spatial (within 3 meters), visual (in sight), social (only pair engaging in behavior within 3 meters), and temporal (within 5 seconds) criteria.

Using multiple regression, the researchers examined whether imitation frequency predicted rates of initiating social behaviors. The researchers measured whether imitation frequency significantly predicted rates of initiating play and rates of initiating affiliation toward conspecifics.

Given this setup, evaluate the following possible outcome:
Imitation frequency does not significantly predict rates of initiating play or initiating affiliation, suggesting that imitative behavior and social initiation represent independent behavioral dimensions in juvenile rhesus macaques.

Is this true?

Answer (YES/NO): YES